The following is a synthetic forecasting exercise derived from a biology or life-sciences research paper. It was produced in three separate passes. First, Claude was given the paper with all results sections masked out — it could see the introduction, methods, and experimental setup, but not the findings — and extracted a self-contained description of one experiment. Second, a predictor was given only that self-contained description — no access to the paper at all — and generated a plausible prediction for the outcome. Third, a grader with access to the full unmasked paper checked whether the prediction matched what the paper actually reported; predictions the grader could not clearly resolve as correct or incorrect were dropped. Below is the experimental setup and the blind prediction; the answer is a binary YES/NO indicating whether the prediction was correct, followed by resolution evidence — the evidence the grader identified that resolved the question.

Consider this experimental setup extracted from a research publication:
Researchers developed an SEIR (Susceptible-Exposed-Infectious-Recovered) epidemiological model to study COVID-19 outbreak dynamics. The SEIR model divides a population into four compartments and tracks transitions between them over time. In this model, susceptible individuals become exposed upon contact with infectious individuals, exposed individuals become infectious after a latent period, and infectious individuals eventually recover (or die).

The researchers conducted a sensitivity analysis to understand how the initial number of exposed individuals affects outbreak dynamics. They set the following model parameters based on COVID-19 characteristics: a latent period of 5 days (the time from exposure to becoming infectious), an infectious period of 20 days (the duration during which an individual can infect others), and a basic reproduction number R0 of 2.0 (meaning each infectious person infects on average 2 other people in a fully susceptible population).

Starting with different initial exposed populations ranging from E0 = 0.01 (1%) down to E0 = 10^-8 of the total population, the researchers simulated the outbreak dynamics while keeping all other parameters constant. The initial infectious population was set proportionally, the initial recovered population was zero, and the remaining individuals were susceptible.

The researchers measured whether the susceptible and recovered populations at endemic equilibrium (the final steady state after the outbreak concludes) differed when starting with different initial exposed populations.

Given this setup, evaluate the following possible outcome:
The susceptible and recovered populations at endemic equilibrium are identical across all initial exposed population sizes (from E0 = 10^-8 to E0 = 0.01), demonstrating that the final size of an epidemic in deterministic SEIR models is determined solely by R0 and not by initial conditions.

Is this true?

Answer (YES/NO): YES